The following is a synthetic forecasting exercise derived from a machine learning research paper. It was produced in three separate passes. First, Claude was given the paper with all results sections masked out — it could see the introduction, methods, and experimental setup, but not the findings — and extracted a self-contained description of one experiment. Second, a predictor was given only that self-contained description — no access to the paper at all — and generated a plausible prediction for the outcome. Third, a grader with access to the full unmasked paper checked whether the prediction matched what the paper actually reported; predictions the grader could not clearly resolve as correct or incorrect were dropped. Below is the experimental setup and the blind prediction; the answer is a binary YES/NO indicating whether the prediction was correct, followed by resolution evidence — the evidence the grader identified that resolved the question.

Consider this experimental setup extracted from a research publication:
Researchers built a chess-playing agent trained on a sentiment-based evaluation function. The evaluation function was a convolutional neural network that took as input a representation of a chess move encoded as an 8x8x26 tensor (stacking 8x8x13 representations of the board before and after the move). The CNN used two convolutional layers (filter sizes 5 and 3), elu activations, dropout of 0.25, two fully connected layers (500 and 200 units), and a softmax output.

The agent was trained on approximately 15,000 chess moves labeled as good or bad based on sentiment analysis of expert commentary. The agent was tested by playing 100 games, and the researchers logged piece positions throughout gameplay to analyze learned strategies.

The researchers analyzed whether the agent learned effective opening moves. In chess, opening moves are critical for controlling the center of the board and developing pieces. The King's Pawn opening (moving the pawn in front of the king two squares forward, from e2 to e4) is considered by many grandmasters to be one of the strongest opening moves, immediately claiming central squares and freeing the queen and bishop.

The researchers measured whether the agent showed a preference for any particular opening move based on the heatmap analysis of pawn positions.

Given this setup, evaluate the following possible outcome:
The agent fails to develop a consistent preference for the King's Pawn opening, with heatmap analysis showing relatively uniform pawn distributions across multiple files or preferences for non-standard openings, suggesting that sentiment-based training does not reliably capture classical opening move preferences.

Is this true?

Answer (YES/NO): NO